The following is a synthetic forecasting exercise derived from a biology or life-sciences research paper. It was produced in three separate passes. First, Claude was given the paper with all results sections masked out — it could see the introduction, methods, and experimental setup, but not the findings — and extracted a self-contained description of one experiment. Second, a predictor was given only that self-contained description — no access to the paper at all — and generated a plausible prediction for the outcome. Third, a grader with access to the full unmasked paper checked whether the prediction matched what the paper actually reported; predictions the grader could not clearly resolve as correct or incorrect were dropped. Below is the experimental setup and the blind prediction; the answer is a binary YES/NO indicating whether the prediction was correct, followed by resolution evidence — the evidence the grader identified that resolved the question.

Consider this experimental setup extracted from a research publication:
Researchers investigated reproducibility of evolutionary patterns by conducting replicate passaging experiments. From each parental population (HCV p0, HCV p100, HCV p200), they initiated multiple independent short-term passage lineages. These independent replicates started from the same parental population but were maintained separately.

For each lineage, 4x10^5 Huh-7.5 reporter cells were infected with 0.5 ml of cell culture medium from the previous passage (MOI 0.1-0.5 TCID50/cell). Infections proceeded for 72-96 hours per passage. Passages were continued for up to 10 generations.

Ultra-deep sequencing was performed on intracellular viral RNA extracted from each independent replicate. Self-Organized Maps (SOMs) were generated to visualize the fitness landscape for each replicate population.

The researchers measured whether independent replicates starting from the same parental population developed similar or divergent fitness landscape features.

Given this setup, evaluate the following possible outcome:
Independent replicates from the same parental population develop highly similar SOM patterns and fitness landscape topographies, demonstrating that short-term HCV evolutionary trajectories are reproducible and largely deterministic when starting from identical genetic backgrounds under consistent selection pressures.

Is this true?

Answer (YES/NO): YES